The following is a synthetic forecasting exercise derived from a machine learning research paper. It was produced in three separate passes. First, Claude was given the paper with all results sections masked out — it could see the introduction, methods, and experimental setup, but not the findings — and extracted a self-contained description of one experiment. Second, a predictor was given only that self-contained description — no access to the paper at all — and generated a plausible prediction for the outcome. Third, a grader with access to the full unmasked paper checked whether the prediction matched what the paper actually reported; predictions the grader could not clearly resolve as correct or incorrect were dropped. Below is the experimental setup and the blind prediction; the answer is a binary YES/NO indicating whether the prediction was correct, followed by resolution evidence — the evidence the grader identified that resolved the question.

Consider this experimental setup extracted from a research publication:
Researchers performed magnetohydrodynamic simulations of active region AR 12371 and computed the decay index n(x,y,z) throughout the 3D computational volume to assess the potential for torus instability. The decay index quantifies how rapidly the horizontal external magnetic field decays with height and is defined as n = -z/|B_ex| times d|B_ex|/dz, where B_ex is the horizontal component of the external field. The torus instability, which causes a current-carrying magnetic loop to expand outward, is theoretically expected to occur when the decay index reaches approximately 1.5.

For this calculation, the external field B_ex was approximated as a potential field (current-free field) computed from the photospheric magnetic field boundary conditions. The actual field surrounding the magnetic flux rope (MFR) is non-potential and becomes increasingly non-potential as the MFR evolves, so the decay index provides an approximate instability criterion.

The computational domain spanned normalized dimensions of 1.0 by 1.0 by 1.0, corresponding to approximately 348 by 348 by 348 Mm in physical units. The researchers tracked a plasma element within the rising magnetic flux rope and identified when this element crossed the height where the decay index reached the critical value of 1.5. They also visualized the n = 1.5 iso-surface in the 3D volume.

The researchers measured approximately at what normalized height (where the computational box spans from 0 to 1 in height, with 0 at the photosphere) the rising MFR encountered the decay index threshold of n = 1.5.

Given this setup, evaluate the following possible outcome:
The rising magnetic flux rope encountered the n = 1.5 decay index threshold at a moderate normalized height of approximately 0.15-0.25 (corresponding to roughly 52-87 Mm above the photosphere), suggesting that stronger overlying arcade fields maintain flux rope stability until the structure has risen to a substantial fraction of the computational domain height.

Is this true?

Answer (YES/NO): NO